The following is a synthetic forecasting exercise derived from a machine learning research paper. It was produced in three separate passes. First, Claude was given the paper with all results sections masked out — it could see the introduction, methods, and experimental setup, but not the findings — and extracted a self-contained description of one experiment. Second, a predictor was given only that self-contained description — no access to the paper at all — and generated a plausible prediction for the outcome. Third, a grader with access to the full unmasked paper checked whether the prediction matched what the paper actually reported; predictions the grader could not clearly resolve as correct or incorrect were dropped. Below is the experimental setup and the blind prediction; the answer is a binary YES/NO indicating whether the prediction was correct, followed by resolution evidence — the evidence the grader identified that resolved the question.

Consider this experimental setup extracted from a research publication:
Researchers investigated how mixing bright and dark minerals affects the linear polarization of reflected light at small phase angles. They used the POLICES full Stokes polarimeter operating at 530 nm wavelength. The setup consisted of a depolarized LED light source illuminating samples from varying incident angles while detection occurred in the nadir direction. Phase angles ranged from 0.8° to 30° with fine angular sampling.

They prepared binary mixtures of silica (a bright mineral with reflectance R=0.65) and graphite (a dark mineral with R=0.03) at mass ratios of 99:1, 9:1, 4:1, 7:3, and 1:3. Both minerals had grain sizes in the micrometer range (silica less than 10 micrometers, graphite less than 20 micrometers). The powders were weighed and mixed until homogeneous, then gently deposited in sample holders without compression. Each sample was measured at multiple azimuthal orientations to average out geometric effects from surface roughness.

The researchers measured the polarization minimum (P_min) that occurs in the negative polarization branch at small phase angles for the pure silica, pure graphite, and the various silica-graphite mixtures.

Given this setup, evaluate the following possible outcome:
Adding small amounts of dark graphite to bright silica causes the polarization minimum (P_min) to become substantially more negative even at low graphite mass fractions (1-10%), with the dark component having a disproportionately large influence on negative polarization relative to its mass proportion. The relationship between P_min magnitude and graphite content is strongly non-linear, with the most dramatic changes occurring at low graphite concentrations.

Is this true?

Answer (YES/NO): NO